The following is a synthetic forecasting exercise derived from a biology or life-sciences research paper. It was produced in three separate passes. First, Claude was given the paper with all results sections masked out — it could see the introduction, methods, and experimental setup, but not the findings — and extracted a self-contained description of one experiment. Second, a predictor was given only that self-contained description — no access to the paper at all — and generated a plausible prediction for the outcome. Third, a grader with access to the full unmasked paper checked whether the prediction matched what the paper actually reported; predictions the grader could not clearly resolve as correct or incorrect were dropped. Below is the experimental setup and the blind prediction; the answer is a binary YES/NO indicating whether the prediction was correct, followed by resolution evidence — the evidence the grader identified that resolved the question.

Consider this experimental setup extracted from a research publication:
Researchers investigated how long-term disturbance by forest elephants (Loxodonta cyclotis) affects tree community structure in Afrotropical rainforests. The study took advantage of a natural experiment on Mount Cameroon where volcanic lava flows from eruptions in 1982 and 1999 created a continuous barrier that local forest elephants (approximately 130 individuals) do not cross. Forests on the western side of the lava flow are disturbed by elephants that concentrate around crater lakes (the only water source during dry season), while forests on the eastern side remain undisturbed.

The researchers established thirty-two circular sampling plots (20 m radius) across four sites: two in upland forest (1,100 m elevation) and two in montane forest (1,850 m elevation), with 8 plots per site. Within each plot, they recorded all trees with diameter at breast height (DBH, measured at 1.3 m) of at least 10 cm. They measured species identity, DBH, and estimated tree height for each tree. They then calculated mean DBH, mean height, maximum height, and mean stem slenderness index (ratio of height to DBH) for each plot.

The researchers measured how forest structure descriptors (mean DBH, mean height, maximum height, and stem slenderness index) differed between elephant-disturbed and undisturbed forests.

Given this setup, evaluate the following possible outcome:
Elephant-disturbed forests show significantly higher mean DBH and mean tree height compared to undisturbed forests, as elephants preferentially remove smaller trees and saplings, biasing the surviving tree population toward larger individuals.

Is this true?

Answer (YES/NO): NO